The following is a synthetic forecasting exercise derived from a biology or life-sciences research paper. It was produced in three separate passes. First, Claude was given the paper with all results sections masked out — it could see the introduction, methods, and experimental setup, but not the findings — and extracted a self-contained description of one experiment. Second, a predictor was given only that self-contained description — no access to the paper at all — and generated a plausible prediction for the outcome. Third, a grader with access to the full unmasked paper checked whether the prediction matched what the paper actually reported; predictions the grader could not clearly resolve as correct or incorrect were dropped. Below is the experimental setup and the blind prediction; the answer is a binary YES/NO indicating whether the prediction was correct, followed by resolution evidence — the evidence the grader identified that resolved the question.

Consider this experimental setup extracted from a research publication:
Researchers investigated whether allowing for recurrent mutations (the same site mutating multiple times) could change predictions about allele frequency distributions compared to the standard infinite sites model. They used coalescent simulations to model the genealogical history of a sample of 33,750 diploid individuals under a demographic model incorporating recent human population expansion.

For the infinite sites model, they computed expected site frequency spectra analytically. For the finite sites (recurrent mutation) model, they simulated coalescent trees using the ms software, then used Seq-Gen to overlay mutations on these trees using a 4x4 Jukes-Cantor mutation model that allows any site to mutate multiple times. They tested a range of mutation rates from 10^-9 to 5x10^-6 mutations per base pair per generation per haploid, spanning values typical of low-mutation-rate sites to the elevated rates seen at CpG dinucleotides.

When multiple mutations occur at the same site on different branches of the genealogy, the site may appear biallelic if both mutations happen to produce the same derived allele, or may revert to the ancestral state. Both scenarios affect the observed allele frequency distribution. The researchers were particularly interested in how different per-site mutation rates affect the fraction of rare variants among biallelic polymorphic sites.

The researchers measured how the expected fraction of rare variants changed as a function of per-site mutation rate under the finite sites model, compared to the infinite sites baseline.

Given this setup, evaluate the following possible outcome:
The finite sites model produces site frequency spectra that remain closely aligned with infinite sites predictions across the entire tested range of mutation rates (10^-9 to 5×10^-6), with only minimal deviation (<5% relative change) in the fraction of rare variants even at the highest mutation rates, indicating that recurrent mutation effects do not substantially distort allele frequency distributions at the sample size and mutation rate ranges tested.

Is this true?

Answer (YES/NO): YES